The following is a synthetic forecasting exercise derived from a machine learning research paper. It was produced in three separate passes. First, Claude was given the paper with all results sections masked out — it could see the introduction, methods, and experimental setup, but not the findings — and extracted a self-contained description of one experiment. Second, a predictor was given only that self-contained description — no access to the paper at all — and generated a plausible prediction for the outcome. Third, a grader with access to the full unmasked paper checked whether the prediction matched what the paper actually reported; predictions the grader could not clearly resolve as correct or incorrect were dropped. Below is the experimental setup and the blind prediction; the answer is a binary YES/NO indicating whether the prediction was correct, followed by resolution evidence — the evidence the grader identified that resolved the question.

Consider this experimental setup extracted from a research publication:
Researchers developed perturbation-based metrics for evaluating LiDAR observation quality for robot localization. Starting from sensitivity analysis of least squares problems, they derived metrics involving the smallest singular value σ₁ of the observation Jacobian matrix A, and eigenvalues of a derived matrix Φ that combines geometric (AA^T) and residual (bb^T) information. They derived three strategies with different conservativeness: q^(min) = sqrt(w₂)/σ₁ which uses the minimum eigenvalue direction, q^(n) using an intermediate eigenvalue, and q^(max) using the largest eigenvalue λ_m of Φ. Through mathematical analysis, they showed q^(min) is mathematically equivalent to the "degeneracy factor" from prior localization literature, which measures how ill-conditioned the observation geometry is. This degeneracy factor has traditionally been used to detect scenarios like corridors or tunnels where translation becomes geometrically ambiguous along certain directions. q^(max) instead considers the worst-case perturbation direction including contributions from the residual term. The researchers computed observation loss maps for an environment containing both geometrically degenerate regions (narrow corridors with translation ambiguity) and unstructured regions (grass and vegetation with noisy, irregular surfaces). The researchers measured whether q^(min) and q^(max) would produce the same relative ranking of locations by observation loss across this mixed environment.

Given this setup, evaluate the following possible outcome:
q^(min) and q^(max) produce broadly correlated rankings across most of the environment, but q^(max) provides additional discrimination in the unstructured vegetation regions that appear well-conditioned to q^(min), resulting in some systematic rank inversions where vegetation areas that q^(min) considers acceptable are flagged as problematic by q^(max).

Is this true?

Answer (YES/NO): YES